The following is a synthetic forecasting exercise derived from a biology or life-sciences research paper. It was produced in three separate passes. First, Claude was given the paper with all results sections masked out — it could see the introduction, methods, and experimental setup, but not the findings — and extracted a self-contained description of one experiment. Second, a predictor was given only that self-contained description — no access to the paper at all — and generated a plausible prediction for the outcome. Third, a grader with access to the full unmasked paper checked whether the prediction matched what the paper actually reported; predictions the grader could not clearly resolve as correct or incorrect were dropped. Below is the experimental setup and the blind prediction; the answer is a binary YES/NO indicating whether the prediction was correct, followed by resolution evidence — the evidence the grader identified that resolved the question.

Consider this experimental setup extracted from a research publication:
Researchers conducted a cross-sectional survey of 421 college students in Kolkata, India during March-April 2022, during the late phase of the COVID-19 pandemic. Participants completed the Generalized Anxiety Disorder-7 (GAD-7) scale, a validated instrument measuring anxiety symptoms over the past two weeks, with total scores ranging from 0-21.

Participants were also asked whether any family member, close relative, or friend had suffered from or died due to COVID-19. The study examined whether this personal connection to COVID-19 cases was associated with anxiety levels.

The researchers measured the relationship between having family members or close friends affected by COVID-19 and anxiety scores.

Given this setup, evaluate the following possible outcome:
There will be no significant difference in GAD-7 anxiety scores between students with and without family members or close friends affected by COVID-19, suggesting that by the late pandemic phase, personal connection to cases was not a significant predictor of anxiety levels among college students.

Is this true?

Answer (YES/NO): NO